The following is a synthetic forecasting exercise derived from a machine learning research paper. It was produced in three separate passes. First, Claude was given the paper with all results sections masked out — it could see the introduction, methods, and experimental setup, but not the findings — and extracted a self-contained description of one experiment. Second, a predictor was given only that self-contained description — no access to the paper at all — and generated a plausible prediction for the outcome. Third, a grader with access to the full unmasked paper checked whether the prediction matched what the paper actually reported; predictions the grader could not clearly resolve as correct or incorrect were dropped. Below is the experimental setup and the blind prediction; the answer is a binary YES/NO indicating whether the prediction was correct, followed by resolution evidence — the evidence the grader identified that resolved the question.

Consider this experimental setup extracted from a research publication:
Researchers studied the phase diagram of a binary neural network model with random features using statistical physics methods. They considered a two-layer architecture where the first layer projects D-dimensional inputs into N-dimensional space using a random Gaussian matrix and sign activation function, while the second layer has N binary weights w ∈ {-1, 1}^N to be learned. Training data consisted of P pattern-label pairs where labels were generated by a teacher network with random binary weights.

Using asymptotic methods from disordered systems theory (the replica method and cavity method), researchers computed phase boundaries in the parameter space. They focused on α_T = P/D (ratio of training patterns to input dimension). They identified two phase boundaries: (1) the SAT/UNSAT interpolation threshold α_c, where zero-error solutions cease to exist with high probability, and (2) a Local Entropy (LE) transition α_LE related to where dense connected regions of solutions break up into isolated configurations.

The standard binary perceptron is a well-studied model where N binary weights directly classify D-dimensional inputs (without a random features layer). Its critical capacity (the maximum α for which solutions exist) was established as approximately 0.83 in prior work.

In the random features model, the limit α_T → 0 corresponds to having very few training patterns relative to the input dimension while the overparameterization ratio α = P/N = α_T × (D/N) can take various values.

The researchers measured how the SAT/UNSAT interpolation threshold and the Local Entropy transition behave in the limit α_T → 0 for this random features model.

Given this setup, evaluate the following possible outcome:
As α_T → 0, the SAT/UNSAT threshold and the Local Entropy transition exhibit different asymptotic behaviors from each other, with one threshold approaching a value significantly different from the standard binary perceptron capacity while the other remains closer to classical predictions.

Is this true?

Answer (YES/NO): NO